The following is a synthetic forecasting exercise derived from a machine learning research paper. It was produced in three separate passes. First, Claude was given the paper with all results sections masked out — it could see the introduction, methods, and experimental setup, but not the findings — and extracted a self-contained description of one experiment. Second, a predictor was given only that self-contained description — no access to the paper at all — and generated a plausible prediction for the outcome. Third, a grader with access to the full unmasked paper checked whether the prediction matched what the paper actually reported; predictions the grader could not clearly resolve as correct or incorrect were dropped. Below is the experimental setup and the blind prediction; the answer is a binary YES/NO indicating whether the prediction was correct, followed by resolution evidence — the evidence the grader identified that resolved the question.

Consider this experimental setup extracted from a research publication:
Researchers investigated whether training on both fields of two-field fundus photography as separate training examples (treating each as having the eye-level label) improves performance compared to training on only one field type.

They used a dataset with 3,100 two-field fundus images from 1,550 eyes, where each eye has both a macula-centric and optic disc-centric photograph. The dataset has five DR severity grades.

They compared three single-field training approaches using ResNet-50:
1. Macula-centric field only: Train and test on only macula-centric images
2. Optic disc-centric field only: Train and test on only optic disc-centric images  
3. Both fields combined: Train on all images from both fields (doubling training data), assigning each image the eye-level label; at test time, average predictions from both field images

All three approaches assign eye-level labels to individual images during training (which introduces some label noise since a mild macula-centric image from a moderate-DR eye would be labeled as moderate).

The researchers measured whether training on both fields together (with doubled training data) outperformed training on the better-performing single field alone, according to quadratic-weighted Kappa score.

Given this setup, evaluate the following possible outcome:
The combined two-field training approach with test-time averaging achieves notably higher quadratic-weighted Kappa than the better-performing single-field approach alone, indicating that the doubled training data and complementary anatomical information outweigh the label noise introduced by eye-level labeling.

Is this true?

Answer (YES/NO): NO